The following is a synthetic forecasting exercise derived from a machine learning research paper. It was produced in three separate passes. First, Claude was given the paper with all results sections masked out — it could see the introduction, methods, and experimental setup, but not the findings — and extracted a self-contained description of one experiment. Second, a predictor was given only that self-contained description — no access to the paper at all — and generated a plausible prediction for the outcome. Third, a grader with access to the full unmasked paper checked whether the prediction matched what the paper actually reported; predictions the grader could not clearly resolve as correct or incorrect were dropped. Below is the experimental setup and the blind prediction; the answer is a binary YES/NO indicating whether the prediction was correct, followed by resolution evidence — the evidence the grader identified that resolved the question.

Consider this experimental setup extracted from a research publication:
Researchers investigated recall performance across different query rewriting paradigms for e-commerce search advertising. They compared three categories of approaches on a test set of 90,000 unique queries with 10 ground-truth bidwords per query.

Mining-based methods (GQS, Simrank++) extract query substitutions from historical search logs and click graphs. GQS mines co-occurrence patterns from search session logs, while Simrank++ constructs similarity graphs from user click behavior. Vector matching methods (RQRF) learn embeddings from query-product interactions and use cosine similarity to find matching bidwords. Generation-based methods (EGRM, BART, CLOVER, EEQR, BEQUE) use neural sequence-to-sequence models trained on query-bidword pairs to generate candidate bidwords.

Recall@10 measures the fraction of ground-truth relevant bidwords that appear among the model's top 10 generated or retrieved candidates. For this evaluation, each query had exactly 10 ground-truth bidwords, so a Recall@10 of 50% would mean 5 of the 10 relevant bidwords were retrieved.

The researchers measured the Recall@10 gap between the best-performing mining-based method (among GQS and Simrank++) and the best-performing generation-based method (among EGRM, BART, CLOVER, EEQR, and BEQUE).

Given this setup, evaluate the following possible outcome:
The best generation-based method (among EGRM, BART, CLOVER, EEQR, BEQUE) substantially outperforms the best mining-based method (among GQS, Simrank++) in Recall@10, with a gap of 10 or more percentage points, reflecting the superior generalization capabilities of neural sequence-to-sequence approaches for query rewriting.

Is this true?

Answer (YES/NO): YES